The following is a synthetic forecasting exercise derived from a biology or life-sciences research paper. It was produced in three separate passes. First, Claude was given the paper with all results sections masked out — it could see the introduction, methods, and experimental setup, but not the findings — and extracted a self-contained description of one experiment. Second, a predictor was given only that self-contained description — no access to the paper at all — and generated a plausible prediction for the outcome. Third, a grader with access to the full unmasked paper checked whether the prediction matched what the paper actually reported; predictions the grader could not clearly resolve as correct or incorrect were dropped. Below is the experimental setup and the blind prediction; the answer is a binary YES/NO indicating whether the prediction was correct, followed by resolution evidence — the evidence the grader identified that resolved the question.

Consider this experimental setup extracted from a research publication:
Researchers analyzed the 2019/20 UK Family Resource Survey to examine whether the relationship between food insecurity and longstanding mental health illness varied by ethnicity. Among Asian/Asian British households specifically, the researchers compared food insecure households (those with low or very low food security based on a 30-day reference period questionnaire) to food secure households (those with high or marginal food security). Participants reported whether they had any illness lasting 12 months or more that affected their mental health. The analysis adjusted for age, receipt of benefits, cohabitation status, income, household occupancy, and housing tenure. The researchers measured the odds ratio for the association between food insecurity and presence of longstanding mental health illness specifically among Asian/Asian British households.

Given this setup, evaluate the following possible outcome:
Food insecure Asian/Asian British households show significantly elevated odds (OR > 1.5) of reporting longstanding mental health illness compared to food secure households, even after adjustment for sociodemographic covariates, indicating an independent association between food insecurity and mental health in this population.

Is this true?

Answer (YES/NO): YES